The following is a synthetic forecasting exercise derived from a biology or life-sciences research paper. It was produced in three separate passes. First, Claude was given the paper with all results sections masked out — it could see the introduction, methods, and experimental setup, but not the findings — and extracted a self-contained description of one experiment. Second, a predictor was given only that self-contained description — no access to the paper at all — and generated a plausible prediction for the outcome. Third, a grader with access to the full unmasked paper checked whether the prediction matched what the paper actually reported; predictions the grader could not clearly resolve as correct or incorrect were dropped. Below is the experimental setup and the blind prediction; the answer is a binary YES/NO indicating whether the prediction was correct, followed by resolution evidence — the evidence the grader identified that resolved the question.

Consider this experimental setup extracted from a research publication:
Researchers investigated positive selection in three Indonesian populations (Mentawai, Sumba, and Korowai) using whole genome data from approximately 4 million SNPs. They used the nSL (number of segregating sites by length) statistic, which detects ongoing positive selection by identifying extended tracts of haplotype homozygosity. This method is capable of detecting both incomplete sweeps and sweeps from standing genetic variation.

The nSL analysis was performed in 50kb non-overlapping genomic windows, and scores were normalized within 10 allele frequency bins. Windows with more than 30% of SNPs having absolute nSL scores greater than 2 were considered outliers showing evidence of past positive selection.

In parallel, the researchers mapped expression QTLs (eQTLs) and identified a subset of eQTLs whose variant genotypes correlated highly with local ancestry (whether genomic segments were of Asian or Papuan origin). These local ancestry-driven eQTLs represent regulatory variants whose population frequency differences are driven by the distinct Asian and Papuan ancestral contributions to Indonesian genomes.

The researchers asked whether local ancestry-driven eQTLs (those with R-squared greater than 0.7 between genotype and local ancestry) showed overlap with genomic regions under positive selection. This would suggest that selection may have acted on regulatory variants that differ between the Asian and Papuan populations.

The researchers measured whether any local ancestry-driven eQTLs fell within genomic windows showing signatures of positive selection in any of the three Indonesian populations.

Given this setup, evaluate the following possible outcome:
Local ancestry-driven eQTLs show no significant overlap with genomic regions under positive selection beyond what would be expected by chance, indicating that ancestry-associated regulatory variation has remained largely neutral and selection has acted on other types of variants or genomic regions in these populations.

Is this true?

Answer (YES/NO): YES